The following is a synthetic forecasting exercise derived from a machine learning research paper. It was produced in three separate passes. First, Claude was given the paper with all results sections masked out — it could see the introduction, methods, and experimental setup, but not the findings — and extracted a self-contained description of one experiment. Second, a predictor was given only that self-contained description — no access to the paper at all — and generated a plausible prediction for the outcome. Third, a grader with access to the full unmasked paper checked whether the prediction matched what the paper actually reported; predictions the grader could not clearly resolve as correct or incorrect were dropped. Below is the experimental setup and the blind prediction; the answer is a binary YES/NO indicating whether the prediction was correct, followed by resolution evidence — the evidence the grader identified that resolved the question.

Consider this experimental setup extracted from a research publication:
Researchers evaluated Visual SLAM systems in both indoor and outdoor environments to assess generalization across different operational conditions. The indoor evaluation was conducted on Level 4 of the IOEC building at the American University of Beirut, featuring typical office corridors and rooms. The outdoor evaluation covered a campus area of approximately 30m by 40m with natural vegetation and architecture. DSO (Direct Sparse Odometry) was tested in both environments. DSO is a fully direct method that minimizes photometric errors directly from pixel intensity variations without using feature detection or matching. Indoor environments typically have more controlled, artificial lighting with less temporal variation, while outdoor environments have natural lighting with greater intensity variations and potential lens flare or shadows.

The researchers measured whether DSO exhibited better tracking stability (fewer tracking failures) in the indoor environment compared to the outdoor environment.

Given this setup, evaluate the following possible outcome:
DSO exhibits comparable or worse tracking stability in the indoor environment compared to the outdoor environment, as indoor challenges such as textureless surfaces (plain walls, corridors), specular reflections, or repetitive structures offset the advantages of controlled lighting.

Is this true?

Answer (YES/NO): YES